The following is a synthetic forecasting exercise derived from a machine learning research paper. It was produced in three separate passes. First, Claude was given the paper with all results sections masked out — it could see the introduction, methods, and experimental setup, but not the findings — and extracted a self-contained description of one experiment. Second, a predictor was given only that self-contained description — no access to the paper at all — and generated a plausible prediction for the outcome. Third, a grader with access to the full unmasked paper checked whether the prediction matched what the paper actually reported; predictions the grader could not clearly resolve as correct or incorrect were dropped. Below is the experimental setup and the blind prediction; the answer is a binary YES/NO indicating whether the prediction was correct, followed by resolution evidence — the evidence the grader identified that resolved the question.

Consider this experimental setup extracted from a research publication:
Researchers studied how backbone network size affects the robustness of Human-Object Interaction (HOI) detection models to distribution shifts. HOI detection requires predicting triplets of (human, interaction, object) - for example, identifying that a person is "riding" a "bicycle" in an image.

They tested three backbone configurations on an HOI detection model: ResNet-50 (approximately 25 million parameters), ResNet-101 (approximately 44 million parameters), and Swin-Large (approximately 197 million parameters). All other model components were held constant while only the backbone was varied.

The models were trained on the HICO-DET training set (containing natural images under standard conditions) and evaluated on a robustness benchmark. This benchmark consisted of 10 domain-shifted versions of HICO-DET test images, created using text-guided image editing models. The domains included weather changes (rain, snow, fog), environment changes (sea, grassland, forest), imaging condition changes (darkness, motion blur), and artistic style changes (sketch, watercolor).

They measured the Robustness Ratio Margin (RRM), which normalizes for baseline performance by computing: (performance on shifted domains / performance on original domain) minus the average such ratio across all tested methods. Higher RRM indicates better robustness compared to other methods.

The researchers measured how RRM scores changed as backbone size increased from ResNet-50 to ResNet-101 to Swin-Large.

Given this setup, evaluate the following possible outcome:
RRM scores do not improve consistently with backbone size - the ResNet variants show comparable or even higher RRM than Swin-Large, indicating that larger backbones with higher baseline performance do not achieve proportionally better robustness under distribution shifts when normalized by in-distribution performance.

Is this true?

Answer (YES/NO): NO